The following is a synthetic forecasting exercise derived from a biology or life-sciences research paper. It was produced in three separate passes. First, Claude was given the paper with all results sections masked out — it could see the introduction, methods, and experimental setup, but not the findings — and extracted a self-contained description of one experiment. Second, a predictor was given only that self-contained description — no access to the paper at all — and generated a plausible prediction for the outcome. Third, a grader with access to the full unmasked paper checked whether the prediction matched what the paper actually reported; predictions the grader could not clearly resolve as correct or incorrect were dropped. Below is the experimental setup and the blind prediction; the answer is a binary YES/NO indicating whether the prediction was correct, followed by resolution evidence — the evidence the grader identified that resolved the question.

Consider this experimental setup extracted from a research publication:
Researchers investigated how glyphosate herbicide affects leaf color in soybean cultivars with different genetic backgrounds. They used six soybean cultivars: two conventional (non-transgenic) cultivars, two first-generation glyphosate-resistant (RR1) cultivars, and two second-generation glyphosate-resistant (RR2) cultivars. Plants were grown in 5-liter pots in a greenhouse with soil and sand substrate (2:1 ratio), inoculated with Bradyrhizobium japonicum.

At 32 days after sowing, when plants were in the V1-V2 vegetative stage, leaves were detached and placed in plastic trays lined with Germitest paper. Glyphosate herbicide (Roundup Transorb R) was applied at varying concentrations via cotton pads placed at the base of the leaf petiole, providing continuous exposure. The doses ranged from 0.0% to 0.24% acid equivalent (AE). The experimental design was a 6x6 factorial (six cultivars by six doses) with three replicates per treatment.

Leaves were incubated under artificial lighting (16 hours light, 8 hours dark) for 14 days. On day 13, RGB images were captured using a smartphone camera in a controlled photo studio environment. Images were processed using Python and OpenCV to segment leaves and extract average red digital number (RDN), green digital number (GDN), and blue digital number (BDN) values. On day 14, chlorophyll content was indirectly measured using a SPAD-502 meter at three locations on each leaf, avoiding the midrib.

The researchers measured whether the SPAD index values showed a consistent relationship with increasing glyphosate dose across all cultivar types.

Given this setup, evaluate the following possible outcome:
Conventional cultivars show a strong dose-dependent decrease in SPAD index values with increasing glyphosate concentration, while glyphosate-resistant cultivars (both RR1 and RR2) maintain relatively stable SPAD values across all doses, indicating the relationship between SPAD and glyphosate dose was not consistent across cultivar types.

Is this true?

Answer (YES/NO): NO